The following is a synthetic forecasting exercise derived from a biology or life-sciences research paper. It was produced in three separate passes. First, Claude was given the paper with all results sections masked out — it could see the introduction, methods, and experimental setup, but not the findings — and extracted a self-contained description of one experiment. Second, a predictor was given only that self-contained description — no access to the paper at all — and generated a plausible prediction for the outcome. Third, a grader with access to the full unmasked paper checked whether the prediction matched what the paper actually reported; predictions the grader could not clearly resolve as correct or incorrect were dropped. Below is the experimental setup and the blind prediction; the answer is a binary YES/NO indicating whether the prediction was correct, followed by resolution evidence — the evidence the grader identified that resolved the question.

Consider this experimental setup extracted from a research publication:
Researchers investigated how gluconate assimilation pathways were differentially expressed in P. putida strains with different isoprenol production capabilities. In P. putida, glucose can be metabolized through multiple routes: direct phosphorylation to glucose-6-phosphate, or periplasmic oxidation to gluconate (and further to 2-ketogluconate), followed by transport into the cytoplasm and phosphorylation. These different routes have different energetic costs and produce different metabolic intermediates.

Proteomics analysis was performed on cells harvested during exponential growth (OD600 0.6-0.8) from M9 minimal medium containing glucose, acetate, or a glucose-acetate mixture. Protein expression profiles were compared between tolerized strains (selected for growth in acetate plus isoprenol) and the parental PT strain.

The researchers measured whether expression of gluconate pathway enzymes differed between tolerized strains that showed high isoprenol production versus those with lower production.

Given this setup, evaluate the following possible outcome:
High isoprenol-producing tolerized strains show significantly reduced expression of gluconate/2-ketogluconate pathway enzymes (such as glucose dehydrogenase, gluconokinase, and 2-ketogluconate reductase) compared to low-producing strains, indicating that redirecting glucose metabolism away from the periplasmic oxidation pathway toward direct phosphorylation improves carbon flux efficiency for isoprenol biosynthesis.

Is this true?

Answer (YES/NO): NO